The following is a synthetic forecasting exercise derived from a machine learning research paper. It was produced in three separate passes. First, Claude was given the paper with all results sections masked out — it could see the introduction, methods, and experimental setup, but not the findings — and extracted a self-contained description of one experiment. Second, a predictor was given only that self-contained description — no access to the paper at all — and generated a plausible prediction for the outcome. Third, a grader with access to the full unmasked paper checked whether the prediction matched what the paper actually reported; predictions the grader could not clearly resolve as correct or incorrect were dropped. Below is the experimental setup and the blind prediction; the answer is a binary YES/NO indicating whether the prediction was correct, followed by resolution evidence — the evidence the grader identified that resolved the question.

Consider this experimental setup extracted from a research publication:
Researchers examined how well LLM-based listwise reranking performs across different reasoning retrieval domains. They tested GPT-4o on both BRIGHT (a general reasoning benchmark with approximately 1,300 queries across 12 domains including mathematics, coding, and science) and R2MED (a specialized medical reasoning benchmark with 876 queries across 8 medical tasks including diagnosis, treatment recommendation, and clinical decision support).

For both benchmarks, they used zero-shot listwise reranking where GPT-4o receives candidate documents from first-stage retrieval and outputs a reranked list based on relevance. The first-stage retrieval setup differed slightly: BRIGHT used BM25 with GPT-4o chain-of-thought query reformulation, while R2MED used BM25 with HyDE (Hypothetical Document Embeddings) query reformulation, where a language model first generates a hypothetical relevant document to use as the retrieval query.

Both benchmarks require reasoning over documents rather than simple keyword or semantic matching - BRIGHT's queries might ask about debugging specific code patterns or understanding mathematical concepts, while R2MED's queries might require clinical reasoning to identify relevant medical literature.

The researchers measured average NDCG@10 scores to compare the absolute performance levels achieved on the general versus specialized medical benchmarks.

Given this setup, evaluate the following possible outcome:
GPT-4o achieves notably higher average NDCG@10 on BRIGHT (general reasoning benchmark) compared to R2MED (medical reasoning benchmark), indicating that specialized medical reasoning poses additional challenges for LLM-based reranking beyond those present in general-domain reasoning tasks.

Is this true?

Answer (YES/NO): NO